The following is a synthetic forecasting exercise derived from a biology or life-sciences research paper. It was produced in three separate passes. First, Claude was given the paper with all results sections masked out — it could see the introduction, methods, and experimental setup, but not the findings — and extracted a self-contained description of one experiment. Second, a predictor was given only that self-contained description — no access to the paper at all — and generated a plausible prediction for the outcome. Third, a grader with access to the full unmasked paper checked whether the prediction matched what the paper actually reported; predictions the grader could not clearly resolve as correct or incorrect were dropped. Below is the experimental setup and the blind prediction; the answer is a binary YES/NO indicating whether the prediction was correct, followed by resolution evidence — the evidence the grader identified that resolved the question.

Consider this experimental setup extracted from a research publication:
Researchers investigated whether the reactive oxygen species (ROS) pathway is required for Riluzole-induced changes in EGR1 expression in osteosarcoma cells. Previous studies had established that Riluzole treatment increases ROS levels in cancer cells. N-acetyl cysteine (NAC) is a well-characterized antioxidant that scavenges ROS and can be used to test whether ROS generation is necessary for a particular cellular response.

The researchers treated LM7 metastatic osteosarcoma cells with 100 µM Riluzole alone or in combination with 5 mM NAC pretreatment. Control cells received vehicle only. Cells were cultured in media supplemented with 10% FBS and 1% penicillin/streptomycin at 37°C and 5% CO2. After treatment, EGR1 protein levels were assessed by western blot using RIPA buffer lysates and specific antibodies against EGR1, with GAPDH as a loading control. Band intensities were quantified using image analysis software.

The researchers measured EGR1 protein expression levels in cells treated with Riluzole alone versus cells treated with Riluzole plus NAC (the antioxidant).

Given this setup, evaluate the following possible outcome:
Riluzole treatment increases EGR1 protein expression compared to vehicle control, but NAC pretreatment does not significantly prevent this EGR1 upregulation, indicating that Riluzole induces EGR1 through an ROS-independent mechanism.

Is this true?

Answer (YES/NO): NO